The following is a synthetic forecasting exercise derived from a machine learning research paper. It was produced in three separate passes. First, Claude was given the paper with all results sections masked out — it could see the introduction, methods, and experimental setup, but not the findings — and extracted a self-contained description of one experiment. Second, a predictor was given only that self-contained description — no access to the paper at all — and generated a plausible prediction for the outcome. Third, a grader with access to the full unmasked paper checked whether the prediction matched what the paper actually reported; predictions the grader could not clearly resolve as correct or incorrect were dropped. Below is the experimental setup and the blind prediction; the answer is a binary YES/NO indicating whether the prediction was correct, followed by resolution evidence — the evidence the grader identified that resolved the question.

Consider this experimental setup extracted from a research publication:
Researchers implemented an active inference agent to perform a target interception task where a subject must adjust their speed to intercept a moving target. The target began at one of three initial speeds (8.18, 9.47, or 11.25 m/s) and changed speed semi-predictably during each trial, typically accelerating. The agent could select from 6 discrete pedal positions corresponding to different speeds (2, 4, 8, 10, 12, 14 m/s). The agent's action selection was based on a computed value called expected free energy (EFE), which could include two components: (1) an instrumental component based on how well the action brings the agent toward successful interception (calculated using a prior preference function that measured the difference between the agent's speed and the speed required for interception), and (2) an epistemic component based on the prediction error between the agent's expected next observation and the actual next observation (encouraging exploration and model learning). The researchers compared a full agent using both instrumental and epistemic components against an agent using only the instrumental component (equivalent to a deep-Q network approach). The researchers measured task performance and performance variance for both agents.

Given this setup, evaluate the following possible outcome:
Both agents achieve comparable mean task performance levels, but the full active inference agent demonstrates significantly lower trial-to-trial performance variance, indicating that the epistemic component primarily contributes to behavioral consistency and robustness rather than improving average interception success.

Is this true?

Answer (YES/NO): YES